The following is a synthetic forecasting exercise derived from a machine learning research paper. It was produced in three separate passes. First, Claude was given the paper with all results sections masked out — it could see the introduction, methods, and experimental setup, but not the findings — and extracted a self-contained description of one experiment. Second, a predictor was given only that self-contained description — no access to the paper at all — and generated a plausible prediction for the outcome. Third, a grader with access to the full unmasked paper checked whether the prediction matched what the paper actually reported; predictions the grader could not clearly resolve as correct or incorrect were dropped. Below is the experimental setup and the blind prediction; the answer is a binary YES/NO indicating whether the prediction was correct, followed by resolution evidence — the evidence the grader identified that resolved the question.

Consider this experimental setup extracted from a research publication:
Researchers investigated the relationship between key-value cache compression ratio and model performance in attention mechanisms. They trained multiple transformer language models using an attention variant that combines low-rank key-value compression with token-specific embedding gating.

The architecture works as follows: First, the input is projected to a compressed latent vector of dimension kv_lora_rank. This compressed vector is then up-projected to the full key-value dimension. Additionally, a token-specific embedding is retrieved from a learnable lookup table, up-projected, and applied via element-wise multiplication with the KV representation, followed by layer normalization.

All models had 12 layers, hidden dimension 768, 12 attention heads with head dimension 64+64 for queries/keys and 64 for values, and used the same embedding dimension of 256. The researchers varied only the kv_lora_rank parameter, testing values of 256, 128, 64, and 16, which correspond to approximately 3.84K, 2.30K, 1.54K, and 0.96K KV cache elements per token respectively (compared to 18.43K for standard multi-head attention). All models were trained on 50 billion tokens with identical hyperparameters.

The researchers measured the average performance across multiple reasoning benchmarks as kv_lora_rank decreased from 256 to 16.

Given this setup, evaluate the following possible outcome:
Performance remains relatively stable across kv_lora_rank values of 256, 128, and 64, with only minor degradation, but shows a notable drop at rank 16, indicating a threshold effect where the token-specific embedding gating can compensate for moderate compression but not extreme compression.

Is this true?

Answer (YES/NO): NO